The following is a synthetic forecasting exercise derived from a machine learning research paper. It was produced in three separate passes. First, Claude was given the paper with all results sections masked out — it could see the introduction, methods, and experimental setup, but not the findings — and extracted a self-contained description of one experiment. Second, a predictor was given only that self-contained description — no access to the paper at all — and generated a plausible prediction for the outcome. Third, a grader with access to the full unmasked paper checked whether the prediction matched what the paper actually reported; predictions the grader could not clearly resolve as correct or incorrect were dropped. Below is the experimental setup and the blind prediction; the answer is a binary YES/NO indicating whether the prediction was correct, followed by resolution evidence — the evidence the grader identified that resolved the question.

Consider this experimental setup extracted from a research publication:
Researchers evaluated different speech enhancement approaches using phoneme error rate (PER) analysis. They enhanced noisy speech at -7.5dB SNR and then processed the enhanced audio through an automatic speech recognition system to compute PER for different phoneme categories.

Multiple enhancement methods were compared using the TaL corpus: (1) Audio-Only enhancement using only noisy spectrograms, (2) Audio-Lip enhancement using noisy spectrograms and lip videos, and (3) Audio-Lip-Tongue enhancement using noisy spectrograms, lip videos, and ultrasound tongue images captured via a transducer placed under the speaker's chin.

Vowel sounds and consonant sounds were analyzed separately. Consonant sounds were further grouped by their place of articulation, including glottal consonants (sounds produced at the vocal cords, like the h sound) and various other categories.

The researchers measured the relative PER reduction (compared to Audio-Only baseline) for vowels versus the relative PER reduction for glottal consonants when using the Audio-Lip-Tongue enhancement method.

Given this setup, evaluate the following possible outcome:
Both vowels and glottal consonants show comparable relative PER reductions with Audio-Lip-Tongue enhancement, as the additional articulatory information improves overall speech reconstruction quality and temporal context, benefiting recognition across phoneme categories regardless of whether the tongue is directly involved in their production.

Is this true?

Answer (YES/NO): NO